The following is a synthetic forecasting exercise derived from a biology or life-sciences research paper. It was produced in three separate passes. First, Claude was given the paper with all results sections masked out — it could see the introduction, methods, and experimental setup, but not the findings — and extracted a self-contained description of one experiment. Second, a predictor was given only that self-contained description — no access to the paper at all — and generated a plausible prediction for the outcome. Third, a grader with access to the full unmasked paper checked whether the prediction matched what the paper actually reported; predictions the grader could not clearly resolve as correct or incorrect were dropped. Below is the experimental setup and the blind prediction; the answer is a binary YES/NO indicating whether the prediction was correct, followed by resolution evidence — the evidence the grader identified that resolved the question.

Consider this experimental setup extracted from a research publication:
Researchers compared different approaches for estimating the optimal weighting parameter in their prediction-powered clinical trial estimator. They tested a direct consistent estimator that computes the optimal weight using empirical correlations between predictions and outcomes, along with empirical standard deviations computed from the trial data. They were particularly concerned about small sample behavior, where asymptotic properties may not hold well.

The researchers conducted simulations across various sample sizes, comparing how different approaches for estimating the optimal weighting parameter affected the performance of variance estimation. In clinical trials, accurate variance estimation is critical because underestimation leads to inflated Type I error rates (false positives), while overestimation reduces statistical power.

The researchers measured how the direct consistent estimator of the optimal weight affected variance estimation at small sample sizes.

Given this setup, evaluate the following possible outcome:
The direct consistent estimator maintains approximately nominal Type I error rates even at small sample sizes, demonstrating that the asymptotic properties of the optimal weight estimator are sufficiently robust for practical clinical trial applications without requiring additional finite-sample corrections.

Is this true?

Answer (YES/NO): NO